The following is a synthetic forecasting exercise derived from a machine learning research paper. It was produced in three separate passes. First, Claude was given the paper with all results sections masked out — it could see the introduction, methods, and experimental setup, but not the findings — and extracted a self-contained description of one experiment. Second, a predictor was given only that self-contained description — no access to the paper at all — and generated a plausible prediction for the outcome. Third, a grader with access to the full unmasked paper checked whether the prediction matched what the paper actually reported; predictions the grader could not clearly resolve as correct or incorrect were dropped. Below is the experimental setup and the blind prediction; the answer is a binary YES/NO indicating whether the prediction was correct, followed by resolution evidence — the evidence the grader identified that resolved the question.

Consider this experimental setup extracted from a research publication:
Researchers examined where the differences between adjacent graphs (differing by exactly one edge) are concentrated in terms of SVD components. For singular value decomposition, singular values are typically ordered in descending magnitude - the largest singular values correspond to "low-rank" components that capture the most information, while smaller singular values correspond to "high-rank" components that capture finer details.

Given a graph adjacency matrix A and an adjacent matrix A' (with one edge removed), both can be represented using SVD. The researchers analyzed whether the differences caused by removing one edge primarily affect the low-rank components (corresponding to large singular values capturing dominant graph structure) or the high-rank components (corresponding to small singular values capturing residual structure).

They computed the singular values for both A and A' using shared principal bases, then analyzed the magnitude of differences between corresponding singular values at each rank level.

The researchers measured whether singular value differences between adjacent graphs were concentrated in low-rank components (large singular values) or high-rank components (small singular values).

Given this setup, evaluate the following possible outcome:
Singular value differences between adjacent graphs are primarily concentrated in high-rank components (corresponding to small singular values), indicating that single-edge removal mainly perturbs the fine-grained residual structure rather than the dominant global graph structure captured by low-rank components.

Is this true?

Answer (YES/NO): YES